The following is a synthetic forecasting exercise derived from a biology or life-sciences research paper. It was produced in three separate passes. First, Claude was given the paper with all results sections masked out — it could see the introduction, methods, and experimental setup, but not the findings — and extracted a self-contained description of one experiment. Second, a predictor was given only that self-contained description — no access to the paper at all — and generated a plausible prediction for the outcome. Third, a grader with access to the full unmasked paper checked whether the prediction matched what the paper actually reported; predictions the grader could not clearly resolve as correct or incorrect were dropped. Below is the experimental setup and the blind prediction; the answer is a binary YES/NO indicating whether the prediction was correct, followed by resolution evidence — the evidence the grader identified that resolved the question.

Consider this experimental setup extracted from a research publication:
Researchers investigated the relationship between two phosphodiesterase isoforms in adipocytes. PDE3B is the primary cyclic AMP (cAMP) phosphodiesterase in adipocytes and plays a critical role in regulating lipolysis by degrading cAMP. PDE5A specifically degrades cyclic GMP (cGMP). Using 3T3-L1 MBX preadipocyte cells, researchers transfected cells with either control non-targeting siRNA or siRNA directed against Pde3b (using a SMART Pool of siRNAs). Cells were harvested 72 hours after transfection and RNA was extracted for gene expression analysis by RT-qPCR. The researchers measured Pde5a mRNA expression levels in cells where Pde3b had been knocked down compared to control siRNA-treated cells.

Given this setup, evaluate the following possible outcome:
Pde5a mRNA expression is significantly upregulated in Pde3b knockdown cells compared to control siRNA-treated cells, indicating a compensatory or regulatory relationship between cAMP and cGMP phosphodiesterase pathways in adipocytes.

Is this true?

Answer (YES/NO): NO